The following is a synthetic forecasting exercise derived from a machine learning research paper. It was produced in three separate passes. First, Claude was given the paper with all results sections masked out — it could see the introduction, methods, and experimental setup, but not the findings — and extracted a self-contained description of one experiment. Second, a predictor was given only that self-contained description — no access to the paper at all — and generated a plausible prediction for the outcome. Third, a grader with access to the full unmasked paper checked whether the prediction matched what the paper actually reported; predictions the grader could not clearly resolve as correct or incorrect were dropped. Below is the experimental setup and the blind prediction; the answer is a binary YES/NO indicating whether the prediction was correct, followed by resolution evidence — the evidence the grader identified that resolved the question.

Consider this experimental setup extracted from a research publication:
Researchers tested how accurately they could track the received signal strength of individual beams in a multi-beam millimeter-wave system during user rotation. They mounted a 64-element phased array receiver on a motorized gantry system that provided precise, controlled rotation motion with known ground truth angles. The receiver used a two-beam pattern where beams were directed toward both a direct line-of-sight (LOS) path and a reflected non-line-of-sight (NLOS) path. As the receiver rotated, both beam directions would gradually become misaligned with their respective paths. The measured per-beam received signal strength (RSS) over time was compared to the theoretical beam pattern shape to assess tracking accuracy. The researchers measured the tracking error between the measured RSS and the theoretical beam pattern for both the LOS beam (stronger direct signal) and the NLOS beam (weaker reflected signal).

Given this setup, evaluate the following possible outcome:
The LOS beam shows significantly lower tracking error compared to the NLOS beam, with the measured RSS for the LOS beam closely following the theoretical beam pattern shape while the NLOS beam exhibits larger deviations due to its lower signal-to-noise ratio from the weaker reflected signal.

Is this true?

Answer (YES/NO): NO